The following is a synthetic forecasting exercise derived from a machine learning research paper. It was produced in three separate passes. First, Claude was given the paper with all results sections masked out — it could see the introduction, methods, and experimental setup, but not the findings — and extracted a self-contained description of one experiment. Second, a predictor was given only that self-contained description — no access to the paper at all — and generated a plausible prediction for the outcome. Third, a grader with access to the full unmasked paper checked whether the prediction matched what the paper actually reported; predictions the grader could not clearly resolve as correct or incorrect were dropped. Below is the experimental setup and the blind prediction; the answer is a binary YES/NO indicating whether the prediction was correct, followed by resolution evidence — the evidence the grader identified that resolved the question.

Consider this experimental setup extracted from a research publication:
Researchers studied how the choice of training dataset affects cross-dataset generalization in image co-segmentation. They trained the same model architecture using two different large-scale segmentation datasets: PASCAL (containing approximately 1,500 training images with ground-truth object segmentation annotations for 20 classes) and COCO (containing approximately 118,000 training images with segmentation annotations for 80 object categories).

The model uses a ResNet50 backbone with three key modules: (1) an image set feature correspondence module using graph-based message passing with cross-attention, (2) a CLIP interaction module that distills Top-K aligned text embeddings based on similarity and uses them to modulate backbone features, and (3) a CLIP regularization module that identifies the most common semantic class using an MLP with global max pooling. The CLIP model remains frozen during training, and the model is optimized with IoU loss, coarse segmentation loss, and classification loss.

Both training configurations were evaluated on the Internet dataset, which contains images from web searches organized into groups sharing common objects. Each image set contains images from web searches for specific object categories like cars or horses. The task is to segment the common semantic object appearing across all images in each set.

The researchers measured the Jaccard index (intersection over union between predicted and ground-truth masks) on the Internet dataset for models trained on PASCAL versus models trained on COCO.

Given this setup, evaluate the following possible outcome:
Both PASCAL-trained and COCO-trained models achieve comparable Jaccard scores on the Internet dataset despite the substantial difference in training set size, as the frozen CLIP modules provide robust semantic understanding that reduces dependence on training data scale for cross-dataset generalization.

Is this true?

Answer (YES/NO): NO